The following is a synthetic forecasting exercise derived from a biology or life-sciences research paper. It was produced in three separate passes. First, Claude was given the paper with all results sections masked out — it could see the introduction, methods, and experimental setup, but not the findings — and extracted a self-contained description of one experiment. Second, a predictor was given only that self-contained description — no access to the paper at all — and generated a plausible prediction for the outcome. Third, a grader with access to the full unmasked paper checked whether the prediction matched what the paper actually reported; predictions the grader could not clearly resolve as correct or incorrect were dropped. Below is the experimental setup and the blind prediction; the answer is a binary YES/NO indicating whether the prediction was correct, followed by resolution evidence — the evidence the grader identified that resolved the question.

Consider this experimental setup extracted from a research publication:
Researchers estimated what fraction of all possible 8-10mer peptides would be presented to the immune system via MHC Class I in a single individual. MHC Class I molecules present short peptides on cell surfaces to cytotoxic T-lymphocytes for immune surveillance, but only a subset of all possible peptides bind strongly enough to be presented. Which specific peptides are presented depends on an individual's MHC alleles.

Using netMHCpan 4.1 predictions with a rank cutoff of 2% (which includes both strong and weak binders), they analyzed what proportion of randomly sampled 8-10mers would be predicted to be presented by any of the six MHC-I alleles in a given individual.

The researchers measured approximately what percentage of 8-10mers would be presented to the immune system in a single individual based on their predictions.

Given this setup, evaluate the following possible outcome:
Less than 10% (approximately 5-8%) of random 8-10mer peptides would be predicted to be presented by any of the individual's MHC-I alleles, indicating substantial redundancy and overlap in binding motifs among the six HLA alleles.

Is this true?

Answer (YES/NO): NO